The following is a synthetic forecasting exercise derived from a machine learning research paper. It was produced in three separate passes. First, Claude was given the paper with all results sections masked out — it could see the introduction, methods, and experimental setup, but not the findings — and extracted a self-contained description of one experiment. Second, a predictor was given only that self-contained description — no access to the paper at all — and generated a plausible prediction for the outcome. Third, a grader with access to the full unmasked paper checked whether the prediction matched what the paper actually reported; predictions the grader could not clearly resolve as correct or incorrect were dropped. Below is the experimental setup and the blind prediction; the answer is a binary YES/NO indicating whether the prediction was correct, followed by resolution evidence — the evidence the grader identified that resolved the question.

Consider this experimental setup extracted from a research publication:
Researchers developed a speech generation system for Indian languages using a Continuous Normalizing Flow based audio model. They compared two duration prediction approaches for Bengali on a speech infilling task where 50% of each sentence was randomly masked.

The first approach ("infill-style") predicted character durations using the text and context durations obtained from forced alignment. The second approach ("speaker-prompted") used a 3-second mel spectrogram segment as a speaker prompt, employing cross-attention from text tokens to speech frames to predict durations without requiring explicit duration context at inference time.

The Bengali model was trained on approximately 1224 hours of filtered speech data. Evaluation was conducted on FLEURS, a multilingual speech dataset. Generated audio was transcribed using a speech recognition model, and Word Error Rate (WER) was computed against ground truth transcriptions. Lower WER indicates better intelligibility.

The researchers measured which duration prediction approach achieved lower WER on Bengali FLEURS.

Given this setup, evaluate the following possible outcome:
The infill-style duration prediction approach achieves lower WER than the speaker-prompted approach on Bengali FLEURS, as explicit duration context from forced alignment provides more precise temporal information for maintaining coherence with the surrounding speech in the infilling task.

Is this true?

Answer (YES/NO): NO